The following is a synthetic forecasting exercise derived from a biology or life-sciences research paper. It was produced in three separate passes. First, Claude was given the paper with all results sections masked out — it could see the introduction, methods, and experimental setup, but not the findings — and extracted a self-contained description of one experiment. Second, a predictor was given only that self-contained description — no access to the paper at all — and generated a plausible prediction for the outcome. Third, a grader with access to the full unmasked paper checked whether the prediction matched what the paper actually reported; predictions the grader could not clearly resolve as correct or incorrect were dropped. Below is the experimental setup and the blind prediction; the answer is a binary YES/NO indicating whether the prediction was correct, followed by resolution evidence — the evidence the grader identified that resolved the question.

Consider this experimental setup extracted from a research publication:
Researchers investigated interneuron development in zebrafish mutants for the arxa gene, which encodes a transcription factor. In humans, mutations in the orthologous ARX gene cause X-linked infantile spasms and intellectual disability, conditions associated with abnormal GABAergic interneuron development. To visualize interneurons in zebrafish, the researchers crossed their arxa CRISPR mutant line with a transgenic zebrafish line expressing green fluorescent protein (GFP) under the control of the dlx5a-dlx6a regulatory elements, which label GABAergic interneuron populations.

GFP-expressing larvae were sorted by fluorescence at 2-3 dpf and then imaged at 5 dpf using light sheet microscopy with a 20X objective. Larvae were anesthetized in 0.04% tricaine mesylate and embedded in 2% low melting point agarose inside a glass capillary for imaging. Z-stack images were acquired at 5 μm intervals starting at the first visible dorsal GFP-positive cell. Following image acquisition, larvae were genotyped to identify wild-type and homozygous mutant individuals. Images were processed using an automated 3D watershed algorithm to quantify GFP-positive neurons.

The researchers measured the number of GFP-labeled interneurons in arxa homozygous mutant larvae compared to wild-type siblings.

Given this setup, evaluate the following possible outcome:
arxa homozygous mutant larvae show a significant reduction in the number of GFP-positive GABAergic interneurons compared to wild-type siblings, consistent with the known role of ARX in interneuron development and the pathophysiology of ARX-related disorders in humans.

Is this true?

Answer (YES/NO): YES